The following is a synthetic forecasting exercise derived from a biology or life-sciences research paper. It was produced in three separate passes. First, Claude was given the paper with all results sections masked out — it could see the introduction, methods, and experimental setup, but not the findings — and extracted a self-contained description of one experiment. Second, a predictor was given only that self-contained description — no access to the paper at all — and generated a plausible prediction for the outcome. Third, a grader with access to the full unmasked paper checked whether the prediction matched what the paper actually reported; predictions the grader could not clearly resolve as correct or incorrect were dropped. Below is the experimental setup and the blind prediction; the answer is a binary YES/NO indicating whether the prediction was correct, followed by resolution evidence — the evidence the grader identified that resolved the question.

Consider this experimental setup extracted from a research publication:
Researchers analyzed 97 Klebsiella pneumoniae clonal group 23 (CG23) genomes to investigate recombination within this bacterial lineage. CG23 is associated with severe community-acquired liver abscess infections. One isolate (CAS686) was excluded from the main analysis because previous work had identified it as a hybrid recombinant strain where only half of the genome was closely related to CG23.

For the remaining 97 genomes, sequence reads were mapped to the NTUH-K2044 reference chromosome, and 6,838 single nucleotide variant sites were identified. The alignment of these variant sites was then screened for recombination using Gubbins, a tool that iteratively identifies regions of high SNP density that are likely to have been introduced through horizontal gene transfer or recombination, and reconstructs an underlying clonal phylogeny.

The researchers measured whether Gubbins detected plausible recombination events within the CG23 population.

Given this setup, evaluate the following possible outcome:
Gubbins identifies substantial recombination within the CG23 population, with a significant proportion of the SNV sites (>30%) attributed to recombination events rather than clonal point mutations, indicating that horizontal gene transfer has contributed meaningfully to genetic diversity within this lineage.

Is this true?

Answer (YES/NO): NO